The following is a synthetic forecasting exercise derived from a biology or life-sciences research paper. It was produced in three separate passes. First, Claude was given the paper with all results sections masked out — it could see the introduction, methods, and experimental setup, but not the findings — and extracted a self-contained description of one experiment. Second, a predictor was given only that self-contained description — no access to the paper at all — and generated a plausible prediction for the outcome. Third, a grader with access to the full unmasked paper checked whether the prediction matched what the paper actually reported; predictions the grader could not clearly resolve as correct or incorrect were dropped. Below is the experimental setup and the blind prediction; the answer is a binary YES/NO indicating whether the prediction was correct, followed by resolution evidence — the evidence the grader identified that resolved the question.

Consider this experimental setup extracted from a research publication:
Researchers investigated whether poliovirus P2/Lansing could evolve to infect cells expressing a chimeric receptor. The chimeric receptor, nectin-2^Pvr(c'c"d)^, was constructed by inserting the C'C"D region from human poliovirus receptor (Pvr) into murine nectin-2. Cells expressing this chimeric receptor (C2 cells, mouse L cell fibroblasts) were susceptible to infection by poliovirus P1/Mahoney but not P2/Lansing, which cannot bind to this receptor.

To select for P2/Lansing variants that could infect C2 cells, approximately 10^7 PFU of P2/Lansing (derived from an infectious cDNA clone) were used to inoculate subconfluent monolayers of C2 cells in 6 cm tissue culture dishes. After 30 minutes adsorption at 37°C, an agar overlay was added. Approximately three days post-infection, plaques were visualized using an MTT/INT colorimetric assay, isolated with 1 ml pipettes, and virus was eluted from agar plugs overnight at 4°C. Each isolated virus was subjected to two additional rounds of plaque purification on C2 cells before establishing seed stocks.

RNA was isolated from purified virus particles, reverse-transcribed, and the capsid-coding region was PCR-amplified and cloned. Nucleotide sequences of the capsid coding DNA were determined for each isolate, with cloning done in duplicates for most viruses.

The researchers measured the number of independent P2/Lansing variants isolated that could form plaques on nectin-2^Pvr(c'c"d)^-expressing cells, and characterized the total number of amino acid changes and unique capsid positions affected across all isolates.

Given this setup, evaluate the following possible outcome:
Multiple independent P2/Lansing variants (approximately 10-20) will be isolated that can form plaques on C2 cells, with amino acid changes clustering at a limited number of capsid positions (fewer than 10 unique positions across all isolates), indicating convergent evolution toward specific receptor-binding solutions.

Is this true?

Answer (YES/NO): NO